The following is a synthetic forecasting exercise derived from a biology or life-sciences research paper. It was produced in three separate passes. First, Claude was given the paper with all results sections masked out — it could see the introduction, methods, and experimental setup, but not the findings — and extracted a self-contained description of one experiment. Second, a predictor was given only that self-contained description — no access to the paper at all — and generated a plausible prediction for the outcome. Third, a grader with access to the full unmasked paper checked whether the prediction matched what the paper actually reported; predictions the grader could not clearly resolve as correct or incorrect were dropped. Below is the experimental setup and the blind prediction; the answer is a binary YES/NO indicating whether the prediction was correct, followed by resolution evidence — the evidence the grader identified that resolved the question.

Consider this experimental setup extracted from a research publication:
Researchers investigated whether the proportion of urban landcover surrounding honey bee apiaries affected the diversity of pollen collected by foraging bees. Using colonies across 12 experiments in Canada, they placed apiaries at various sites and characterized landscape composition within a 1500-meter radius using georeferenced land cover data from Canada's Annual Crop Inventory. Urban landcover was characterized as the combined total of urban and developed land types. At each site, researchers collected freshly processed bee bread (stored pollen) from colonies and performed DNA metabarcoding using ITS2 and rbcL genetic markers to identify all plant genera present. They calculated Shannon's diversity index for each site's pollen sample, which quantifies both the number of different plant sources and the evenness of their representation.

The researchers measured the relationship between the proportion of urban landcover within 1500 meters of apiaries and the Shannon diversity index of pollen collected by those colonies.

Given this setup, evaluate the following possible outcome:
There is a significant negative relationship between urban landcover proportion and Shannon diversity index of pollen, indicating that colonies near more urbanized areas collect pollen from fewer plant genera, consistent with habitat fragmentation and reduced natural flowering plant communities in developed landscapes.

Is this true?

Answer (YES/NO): NO